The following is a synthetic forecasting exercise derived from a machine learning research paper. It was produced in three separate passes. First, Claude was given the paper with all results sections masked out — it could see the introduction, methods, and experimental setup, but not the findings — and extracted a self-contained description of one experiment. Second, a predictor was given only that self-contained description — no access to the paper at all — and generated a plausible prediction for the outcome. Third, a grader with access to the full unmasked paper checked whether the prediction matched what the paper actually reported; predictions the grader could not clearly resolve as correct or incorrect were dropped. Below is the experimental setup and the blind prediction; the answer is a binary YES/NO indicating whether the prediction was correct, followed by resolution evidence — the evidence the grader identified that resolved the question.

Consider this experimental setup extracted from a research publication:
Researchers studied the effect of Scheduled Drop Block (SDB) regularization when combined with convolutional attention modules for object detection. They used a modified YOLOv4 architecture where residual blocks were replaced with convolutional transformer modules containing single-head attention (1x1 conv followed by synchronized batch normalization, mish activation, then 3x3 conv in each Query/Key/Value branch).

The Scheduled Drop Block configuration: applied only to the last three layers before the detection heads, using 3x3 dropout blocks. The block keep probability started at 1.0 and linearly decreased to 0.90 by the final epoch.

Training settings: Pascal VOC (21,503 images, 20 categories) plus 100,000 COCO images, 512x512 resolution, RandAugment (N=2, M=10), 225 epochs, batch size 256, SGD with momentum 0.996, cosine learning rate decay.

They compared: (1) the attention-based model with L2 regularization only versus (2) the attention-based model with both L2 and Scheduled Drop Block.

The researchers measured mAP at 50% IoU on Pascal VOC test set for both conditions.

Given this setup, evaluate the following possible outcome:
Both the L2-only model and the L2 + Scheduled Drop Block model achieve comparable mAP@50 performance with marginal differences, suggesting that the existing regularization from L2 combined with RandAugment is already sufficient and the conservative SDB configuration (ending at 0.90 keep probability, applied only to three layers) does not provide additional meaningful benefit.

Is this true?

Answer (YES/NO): NO